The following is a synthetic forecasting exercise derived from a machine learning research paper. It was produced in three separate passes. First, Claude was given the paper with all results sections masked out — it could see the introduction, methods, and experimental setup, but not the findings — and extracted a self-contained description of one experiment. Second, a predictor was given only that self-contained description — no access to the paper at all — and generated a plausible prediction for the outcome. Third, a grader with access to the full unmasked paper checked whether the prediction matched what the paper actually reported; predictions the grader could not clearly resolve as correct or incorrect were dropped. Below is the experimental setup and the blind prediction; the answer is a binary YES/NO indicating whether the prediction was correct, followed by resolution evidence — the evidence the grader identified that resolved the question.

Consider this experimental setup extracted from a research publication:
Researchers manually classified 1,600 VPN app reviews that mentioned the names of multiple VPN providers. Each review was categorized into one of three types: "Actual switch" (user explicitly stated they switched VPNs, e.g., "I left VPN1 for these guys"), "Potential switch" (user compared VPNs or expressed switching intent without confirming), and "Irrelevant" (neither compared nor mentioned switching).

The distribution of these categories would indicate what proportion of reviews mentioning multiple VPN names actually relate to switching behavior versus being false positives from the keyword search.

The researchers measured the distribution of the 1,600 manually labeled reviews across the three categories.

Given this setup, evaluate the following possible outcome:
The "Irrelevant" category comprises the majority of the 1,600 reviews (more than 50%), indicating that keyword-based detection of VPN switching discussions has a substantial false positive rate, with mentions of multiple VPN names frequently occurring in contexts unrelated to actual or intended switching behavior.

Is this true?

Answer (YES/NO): NO